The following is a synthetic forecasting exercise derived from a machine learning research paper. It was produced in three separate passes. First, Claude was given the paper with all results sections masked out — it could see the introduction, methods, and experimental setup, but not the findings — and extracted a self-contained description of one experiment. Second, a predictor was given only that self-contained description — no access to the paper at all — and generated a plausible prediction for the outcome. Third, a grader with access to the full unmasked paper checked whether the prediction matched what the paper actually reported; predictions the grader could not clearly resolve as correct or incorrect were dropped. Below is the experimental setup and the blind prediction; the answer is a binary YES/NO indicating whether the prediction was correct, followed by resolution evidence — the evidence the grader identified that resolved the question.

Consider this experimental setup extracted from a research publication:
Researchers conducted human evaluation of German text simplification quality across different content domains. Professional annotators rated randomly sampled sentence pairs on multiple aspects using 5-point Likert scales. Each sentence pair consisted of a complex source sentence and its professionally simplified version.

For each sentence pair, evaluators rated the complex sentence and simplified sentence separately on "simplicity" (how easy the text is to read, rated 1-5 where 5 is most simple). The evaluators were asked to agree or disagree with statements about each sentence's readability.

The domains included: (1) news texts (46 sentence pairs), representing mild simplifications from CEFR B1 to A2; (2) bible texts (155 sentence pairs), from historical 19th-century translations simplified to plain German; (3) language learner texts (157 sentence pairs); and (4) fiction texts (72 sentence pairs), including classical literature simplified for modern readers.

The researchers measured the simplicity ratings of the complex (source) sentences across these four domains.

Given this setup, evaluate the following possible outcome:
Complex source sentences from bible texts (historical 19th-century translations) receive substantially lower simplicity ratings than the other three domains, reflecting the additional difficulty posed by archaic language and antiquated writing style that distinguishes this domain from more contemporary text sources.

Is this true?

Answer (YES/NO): YES